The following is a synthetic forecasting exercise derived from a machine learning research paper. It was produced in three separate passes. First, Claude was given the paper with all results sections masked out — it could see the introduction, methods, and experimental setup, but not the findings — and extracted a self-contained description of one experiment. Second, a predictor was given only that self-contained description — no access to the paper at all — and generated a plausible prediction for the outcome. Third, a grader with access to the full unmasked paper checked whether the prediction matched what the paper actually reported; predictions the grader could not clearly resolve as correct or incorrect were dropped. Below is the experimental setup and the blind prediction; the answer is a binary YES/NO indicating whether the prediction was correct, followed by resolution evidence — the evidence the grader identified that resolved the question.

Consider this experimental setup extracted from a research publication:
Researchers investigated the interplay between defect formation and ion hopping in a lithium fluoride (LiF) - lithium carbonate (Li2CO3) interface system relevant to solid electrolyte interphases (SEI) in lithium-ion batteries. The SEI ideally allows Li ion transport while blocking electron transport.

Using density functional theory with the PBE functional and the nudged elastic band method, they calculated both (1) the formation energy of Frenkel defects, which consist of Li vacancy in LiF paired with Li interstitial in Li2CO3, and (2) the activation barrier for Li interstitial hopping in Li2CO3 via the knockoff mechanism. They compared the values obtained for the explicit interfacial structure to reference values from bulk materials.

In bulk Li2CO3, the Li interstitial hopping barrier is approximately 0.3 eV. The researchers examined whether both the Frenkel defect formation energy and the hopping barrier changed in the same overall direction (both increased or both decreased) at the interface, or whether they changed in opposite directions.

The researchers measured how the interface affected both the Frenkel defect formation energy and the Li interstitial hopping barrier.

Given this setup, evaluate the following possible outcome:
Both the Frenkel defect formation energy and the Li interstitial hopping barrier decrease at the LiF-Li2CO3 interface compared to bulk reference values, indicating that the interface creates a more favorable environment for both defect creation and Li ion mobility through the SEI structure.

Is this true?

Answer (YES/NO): NO